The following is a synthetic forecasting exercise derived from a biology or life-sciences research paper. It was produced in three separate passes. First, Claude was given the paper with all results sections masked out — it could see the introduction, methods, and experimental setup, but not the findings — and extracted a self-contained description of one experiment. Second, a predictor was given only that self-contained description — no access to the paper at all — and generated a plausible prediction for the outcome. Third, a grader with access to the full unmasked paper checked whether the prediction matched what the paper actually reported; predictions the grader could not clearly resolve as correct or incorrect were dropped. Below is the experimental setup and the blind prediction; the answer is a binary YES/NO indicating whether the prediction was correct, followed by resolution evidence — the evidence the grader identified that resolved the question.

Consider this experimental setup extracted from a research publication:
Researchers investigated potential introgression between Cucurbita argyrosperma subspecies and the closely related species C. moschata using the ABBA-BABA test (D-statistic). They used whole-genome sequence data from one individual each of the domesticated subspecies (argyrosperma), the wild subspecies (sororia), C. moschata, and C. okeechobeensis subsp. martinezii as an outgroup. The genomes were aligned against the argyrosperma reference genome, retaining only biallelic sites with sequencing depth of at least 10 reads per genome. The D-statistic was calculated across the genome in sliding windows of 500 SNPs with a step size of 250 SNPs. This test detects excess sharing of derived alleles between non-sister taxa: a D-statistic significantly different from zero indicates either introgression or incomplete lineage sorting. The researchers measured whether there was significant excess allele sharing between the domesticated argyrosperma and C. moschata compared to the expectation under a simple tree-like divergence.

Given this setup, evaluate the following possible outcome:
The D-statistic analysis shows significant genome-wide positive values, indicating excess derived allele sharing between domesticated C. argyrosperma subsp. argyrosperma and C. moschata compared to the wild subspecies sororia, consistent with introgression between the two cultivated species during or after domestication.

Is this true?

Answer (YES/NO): YES